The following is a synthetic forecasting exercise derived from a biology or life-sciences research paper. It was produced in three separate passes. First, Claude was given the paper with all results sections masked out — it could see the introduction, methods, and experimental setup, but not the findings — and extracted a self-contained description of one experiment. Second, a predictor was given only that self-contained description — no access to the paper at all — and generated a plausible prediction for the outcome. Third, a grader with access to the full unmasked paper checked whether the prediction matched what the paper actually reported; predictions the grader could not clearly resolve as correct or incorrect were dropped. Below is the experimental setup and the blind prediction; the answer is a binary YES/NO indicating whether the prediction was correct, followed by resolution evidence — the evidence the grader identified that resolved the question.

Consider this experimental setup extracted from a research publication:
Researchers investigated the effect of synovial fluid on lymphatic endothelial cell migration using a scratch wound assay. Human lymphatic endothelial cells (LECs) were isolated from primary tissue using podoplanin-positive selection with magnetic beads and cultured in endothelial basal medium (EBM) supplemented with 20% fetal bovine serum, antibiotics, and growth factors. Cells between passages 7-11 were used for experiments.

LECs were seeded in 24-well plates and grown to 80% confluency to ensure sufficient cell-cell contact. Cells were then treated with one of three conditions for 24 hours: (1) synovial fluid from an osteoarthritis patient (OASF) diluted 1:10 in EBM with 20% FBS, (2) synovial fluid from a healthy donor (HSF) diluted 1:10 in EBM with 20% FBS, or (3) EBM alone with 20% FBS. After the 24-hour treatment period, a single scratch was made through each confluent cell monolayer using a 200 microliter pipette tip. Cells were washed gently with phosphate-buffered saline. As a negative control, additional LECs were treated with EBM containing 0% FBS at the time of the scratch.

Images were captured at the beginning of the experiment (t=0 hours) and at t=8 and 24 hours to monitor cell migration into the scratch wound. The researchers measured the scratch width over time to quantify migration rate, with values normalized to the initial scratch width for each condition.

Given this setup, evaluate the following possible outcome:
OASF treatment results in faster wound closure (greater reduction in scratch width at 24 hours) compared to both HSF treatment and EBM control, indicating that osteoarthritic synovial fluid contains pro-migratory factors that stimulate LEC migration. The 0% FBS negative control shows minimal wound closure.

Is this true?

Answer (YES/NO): NO